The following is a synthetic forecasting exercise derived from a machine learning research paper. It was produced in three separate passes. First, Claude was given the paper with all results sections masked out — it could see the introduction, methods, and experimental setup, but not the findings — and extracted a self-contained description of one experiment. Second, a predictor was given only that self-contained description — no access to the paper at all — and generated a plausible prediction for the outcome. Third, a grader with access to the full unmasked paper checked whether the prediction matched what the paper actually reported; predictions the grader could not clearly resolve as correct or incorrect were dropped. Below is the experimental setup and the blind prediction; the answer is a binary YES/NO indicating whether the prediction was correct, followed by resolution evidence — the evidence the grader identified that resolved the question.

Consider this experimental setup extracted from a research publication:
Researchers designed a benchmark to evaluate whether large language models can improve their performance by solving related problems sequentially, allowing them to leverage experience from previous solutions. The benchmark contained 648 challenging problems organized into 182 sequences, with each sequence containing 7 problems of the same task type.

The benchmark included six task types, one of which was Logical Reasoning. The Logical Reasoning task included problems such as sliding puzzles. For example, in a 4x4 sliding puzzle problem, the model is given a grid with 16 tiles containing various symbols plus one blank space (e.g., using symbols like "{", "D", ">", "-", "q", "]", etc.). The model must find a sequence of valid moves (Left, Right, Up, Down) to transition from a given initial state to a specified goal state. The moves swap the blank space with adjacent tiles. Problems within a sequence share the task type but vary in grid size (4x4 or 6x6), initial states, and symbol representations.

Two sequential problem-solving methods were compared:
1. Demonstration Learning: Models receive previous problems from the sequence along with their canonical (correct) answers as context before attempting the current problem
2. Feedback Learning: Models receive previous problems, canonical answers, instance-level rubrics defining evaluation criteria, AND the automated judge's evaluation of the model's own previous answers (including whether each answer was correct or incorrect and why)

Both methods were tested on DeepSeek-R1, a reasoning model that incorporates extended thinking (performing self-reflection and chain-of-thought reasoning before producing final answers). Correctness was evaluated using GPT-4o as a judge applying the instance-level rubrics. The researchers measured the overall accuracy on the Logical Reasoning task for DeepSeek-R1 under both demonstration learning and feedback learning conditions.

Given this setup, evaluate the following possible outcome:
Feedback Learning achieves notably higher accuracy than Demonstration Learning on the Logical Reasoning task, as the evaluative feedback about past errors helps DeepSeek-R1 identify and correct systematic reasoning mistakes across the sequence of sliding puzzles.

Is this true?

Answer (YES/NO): NO